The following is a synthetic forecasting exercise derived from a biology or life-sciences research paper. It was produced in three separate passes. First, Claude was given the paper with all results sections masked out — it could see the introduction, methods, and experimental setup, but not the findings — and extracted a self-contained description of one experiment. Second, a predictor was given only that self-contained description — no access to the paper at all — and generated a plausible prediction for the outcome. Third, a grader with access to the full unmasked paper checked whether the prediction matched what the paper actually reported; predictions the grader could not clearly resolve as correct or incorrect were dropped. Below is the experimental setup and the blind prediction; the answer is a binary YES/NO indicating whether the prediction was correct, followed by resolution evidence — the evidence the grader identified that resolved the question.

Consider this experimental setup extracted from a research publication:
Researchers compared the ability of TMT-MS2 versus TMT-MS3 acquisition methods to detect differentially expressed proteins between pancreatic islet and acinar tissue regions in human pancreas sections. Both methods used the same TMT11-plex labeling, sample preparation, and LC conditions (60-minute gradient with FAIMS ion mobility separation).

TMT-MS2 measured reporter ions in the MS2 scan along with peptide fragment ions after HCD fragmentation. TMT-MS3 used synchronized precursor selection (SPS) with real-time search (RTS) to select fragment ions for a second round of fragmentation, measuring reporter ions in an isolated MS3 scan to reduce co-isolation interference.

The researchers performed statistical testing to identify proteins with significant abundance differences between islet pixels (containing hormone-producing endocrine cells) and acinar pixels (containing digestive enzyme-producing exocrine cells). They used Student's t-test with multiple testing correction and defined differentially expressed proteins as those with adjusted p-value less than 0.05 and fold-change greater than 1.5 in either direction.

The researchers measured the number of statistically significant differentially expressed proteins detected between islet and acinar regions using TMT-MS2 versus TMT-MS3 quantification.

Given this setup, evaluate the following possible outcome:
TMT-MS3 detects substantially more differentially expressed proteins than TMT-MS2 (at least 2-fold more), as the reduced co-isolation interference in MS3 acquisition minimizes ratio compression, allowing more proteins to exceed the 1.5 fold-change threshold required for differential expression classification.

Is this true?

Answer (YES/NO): NO